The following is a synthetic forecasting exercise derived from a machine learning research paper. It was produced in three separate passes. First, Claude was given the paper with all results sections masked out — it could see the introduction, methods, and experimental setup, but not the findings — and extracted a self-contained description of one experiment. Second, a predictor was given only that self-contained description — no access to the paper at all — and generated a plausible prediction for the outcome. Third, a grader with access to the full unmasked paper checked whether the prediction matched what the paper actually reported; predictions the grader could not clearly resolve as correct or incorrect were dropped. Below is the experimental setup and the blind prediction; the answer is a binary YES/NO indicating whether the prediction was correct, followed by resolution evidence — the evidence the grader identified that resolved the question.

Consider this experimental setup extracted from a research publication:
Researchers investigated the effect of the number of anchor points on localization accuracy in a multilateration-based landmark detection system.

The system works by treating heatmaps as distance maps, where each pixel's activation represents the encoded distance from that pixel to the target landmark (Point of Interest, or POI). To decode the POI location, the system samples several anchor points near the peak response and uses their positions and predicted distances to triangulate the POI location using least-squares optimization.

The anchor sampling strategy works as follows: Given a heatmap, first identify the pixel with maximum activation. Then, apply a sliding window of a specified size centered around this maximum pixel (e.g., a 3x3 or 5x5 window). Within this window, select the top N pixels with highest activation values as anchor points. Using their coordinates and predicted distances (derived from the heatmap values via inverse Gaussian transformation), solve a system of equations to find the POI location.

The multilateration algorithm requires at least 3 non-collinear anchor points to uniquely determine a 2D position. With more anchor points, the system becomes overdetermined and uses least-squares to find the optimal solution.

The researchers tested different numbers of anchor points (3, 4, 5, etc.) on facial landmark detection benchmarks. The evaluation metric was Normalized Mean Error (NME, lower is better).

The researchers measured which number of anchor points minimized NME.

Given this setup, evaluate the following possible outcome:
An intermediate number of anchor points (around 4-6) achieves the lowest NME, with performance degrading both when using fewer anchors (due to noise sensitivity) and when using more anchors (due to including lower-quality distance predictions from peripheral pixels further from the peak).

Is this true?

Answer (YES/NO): NO